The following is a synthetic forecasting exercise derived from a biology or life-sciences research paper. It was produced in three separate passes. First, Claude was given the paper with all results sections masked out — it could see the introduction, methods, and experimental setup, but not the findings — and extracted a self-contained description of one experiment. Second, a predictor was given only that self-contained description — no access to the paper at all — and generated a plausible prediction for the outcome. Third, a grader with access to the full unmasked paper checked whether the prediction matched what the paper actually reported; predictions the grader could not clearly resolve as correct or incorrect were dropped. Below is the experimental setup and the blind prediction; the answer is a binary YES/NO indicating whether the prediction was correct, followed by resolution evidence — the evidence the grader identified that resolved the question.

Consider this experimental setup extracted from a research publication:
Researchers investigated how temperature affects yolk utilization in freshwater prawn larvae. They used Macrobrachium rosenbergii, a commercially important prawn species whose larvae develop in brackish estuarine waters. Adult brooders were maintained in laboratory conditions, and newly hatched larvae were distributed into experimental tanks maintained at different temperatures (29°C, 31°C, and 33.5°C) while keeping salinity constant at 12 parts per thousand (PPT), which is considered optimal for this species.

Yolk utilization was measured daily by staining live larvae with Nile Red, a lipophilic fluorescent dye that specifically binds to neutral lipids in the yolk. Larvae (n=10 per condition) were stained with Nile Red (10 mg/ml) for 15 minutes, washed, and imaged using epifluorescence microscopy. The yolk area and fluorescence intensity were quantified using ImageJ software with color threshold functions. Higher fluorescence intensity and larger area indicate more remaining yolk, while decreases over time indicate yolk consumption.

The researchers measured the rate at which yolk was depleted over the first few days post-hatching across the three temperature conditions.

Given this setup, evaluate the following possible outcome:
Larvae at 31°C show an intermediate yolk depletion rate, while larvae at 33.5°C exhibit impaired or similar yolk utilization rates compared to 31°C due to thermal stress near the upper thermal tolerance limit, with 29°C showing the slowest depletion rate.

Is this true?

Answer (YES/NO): NO